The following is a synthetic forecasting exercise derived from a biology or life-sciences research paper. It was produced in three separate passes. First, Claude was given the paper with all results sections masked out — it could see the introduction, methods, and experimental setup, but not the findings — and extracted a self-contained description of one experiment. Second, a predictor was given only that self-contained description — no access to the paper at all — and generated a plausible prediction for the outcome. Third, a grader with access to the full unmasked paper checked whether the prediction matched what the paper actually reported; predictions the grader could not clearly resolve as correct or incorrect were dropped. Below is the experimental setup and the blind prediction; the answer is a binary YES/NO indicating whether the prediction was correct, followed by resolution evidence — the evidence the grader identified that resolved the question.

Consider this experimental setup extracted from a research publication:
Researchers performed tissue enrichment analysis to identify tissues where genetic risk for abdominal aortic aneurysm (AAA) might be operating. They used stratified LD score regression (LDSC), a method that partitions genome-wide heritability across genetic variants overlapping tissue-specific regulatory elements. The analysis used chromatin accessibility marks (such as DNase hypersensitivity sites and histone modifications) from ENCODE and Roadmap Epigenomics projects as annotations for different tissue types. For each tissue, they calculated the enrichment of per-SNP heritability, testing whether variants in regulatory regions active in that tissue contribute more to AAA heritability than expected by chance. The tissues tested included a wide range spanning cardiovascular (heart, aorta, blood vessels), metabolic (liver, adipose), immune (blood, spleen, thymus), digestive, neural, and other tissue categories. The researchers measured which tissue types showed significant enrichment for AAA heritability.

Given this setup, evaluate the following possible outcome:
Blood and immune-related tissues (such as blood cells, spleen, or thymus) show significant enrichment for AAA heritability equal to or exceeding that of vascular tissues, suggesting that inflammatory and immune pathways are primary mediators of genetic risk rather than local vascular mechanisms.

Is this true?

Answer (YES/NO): NO